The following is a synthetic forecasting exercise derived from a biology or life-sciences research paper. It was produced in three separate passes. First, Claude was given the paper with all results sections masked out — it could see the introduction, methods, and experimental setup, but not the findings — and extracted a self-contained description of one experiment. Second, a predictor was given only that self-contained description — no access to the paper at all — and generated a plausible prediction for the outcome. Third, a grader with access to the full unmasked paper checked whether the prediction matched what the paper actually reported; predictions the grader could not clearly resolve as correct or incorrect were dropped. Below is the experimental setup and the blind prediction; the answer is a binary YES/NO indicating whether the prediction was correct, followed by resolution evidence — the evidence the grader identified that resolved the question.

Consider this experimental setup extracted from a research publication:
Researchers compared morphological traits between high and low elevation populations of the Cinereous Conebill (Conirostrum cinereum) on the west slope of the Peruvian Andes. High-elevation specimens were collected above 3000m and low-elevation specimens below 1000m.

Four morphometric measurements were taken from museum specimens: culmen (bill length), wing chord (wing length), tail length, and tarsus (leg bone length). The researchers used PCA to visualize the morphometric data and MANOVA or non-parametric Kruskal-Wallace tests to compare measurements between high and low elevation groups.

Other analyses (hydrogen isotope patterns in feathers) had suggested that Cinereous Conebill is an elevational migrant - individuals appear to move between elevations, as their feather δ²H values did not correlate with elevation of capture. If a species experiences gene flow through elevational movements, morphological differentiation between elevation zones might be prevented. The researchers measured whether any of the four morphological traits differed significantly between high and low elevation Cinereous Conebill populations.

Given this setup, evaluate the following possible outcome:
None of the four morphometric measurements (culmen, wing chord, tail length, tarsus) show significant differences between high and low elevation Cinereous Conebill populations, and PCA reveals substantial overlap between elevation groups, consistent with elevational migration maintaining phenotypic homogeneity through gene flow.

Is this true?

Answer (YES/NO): YES